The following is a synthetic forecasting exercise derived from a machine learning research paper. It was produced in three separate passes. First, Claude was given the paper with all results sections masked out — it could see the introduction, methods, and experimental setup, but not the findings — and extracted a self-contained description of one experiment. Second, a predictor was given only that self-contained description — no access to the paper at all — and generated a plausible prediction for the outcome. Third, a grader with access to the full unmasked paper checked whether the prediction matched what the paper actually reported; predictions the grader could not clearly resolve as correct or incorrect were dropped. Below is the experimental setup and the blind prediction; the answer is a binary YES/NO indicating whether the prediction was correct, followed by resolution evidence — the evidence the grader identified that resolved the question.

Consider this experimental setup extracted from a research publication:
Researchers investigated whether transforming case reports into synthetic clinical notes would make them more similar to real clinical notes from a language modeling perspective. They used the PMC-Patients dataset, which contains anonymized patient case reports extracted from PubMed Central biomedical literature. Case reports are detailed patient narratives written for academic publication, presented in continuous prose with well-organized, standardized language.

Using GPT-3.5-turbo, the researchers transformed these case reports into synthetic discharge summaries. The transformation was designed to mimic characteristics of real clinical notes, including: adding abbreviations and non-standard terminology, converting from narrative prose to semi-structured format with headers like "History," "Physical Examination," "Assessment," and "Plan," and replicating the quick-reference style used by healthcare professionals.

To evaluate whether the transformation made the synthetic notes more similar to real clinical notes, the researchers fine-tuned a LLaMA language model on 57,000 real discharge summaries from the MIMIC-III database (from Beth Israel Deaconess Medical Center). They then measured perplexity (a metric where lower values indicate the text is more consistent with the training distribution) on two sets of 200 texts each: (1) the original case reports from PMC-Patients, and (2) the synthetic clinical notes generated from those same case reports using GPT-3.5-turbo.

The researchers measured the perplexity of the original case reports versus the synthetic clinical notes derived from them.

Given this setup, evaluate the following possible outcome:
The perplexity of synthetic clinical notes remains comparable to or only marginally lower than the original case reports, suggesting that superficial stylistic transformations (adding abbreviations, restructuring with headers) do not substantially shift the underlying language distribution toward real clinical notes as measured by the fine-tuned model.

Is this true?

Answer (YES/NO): NO